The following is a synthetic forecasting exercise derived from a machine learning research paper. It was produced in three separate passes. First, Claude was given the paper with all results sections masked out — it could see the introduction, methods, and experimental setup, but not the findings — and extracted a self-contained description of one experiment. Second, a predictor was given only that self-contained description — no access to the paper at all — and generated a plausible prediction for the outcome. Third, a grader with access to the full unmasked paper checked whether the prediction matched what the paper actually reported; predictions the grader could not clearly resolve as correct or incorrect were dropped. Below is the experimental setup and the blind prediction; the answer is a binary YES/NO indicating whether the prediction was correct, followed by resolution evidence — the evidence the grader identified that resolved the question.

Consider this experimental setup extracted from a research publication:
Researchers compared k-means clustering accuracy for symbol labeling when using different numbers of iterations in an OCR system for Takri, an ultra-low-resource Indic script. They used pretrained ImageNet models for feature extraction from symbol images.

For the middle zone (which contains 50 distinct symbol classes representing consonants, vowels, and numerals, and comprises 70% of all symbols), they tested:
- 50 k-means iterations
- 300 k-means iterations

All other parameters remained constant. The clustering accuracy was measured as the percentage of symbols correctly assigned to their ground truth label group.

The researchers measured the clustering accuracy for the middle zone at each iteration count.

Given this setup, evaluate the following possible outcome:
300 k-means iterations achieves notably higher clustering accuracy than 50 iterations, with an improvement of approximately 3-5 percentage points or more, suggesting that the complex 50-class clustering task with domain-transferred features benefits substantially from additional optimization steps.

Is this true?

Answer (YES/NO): YES